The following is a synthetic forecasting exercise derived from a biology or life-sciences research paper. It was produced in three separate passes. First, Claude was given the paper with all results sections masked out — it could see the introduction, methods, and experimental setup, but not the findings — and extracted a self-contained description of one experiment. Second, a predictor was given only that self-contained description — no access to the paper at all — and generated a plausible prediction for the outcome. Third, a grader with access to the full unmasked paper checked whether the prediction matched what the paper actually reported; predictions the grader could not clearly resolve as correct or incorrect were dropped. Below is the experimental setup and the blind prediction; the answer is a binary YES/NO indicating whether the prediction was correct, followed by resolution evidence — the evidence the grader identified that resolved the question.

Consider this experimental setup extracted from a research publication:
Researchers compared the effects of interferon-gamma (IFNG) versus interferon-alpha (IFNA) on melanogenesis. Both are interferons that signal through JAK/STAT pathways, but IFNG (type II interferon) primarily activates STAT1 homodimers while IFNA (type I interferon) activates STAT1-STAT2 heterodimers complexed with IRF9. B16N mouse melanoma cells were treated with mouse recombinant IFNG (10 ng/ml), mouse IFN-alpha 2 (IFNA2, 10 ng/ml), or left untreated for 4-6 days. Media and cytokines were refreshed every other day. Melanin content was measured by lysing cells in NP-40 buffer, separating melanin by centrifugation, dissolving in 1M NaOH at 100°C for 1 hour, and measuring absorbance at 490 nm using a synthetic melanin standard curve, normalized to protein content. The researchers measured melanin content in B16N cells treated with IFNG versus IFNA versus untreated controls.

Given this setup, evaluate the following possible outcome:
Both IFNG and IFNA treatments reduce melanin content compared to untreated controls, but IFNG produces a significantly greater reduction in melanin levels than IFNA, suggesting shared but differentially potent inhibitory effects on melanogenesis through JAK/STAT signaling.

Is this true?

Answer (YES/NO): NO